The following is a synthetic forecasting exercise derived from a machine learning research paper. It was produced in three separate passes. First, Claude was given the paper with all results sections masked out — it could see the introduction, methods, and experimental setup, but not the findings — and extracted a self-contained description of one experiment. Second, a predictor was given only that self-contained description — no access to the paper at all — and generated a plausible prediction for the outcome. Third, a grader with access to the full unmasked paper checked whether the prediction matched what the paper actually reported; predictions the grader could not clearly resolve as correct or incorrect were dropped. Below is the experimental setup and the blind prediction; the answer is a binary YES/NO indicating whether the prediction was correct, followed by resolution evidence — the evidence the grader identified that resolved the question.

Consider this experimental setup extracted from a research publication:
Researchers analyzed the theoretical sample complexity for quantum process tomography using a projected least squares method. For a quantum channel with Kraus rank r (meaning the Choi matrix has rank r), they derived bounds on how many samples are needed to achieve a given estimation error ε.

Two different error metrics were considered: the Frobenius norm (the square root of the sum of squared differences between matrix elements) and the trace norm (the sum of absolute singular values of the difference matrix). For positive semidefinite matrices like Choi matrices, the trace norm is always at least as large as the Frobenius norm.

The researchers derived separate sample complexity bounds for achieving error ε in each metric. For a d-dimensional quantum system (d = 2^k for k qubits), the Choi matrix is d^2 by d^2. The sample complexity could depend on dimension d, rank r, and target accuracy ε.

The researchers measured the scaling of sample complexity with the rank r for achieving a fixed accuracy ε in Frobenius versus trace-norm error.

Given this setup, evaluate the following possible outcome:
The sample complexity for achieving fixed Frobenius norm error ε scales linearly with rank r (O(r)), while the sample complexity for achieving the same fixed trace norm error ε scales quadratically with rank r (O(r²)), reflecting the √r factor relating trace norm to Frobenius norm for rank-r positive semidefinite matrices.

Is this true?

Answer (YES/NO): YES